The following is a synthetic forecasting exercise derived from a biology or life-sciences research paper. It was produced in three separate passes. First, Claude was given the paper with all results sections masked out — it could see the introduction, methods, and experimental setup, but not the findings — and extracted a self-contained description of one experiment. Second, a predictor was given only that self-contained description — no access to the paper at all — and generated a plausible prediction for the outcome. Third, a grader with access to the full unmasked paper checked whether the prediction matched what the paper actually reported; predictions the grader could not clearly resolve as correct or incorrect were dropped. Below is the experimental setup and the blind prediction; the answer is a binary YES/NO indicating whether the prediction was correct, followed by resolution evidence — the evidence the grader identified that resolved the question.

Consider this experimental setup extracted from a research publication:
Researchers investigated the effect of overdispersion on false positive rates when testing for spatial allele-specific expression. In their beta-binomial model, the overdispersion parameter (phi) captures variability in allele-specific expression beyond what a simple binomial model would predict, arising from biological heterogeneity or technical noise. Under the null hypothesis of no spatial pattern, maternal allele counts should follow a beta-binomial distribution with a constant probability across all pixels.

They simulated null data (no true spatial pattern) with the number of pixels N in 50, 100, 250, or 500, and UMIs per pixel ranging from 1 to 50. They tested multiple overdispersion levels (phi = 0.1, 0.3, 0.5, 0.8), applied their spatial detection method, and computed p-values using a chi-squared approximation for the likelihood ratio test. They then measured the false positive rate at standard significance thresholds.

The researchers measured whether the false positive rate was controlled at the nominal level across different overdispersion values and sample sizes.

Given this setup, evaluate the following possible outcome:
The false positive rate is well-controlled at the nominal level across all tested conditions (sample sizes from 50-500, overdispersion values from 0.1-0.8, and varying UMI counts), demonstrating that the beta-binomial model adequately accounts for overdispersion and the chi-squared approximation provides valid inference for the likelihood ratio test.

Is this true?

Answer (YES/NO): NO